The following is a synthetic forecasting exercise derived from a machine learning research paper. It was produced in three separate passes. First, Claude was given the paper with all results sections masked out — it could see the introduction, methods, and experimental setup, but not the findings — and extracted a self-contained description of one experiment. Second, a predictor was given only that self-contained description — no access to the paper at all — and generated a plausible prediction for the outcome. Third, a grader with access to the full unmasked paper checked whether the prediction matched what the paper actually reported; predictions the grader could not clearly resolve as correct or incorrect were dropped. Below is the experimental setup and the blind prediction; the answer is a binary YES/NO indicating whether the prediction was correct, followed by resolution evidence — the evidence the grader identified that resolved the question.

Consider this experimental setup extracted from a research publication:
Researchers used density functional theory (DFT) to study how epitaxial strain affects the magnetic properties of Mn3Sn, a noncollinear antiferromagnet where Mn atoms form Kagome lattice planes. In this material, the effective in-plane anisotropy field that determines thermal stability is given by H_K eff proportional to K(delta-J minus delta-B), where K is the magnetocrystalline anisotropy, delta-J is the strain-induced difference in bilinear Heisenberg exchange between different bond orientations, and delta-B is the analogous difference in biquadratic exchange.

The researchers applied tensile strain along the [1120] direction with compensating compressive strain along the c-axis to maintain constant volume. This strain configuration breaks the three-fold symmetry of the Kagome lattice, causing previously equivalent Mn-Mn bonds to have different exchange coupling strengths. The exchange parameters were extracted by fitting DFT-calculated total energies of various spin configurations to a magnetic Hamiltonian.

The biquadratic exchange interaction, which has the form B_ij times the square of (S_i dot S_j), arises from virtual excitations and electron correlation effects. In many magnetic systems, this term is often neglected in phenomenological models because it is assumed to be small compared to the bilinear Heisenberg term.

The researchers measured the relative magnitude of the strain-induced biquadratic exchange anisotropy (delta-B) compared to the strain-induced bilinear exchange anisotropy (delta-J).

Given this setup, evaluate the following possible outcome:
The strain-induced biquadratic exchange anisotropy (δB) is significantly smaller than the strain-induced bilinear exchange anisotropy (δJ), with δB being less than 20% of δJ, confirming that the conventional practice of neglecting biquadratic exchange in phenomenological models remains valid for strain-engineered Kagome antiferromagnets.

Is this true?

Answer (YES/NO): NO